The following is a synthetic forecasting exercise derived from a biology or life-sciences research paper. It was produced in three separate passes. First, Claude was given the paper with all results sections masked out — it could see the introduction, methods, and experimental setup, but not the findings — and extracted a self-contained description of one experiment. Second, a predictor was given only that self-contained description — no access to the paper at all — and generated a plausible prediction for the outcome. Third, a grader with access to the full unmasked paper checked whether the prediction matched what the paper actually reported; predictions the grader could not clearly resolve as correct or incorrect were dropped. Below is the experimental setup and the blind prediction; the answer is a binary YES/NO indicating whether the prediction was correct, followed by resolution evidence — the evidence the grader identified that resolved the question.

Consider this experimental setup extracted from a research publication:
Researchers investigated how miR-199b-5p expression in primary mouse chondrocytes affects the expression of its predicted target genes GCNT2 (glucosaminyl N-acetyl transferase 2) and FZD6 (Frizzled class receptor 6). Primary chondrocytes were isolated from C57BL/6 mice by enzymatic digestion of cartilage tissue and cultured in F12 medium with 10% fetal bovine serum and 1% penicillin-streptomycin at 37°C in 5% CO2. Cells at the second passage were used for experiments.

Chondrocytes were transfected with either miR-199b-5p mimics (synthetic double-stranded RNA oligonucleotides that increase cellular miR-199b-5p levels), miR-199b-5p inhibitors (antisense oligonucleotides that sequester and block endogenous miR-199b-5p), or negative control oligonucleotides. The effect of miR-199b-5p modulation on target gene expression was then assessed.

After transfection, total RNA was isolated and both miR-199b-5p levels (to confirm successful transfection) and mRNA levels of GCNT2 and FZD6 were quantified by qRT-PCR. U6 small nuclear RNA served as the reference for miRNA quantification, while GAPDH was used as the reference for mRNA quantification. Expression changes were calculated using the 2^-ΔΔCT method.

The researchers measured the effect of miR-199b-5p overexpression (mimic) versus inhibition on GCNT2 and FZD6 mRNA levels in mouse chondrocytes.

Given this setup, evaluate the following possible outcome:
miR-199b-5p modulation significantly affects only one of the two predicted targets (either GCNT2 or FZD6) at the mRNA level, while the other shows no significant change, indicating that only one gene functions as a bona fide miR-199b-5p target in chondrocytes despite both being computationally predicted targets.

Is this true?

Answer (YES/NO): NO